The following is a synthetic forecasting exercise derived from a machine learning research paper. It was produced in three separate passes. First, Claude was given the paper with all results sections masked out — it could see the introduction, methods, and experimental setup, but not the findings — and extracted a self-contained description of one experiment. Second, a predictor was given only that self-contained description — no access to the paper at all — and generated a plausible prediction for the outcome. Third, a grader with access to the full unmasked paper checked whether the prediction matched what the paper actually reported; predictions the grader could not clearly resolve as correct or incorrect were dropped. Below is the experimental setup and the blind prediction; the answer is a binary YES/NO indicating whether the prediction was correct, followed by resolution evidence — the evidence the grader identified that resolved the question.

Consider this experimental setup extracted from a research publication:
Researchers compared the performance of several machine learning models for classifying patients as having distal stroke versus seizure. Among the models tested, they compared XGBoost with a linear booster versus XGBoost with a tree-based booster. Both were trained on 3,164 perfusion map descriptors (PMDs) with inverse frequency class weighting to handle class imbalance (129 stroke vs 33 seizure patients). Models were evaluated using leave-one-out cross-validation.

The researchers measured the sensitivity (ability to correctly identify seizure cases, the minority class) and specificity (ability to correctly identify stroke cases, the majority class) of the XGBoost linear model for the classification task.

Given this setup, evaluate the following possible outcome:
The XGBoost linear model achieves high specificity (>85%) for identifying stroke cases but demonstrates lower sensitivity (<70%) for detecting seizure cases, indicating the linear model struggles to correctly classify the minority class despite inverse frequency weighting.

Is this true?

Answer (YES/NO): NO